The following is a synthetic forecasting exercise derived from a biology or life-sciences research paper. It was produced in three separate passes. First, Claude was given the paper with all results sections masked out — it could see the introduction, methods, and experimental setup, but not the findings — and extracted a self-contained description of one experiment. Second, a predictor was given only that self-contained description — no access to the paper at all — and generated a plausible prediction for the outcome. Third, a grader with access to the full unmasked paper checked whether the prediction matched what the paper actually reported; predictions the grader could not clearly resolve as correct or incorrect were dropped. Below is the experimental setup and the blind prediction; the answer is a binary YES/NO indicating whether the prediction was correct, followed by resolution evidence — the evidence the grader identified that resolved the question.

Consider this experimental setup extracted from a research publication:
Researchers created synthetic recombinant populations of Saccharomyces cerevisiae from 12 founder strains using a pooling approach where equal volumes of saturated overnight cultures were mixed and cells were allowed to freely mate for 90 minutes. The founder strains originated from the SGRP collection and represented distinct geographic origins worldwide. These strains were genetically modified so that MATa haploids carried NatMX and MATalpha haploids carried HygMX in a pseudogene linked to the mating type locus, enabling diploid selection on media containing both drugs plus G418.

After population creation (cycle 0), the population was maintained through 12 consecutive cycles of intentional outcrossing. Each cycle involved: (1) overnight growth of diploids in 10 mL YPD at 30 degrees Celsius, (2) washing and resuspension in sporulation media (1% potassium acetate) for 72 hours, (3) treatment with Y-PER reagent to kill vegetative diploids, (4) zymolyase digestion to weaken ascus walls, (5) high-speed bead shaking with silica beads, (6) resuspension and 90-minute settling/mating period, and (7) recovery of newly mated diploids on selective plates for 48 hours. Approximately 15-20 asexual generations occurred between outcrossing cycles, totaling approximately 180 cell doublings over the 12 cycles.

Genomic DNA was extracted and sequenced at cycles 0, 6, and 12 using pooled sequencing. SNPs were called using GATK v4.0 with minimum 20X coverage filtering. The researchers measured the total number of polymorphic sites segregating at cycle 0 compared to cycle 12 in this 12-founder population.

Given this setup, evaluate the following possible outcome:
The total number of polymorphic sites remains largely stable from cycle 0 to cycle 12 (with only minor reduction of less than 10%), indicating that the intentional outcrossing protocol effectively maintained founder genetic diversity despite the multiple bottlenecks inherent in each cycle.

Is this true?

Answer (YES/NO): NO